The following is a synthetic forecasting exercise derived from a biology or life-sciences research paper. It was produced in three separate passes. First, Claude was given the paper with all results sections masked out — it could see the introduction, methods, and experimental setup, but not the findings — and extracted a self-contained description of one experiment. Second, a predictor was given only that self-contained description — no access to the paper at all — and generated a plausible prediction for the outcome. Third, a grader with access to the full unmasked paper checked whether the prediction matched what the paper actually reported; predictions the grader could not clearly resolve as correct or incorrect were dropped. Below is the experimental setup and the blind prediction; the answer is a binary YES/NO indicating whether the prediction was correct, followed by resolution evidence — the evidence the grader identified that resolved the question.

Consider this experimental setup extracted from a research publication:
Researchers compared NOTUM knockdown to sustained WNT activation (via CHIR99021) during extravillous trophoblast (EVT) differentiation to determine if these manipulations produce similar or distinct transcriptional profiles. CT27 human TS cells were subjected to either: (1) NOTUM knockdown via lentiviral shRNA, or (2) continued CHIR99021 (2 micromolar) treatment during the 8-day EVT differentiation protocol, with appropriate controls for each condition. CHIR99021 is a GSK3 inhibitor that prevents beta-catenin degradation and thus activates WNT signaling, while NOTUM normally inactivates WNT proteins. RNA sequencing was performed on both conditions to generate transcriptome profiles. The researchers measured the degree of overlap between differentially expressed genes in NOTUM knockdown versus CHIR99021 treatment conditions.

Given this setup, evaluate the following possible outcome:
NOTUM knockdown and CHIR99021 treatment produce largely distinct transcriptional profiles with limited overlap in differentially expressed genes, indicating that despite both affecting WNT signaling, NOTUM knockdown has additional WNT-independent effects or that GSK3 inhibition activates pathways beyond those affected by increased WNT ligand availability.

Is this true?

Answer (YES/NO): YES